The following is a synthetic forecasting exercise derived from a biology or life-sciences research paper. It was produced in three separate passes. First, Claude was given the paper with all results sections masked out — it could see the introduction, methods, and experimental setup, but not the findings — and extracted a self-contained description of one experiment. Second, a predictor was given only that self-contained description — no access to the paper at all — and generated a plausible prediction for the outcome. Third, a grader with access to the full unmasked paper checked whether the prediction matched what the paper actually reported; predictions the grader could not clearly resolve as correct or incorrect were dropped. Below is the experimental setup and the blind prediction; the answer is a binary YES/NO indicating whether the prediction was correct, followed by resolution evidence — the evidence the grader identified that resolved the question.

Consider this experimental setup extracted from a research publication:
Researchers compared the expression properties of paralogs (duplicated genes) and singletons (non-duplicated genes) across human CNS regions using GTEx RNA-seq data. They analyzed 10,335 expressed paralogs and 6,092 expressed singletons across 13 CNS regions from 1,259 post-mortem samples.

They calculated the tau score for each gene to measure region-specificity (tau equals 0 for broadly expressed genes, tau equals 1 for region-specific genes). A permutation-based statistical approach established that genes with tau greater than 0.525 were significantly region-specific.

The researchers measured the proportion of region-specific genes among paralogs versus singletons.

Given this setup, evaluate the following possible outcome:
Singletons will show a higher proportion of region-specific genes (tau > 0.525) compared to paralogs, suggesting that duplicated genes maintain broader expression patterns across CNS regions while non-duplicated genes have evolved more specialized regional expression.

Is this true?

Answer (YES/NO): NO